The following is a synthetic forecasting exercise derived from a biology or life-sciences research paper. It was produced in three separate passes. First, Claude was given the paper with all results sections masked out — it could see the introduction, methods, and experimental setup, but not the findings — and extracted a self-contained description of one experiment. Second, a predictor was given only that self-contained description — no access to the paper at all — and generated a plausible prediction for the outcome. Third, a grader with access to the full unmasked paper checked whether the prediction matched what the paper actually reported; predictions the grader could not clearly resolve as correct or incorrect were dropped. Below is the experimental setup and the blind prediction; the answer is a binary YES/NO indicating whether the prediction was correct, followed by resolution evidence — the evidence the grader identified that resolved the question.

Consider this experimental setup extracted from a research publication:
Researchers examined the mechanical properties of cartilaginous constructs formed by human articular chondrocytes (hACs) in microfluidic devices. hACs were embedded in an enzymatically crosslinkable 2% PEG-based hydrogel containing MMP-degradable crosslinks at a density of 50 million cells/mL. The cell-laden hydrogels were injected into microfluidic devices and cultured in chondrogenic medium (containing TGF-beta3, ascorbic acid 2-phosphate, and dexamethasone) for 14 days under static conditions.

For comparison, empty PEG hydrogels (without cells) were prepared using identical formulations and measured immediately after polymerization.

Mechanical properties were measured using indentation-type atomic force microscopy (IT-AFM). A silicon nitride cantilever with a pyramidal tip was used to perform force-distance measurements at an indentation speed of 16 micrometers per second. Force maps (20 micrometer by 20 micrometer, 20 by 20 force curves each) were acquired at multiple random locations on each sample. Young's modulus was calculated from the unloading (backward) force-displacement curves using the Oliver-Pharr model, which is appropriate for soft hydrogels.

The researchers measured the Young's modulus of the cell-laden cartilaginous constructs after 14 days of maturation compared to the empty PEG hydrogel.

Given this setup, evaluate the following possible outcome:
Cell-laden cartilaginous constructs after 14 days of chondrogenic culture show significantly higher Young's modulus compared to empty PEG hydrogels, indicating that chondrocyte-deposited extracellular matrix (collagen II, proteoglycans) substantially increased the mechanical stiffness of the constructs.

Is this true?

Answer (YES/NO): YES